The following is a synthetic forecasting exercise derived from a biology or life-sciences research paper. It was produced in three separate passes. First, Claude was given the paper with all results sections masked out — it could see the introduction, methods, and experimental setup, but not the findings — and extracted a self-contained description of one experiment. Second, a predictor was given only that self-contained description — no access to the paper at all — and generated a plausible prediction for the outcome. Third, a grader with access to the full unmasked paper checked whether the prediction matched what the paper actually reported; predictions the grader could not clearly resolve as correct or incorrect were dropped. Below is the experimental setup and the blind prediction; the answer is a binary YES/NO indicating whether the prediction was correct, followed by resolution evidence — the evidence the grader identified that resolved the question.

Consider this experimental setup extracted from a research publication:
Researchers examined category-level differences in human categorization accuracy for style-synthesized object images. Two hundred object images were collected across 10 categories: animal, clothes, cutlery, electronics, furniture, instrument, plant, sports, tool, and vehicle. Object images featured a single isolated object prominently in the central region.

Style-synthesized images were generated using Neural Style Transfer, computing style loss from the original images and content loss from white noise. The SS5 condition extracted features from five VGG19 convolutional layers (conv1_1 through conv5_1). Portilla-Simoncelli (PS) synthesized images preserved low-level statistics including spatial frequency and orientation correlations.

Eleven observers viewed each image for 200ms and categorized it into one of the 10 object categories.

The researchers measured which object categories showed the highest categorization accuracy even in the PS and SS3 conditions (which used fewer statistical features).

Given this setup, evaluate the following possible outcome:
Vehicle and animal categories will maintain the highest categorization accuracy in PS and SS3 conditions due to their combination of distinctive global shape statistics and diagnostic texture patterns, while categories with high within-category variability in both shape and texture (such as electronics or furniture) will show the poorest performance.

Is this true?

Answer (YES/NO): NO